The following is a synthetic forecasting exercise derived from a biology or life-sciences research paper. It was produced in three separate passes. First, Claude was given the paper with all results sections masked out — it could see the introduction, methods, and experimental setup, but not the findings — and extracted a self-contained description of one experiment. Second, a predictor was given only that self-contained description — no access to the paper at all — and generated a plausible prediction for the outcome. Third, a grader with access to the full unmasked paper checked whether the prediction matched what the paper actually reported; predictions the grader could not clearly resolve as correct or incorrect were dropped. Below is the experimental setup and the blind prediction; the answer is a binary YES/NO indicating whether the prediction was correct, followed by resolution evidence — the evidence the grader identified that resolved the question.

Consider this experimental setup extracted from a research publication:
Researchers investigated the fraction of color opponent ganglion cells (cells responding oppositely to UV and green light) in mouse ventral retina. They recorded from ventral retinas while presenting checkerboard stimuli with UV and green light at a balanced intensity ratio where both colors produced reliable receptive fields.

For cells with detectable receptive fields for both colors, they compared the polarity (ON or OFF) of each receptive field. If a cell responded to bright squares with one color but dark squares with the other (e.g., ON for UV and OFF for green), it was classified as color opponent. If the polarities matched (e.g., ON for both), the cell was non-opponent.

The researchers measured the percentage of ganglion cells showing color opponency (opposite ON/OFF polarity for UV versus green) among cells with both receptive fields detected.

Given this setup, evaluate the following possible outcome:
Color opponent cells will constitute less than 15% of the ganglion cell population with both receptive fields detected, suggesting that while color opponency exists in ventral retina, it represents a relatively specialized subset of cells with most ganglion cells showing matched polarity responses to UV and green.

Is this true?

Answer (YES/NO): NO